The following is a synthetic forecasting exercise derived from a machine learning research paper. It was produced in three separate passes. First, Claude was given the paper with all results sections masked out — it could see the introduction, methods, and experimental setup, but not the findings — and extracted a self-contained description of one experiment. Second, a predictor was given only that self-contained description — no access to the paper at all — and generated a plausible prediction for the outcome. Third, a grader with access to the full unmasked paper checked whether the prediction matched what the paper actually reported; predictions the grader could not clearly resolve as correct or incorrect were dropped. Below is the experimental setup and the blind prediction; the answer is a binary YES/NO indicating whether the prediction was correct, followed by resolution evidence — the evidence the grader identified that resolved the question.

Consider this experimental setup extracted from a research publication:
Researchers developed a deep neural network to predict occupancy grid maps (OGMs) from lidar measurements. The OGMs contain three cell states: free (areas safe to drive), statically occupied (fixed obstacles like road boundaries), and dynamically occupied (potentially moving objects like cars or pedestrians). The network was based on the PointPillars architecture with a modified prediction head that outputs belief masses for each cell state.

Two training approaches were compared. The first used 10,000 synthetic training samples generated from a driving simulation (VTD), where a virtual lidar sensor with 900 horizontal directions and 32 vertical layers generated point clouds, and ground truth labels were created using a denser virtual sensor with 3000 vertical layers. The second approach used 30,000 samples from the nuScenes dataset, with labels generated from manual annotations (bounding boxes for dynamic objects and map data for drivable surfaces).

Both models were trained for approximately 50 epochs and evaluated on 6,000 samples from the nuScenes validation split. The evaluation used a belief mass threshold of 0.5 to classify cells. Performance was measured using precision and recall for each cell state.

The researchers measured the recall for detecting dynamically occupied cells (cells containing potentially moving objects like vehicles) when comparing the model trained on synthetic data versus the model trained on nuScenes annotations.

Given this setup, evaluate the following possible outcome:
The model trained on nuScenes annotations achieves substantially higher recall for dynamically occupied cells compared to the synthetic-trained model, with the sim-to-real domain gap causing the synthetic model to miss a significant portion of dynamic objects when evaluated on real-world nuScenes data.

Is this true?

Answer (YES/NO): YES